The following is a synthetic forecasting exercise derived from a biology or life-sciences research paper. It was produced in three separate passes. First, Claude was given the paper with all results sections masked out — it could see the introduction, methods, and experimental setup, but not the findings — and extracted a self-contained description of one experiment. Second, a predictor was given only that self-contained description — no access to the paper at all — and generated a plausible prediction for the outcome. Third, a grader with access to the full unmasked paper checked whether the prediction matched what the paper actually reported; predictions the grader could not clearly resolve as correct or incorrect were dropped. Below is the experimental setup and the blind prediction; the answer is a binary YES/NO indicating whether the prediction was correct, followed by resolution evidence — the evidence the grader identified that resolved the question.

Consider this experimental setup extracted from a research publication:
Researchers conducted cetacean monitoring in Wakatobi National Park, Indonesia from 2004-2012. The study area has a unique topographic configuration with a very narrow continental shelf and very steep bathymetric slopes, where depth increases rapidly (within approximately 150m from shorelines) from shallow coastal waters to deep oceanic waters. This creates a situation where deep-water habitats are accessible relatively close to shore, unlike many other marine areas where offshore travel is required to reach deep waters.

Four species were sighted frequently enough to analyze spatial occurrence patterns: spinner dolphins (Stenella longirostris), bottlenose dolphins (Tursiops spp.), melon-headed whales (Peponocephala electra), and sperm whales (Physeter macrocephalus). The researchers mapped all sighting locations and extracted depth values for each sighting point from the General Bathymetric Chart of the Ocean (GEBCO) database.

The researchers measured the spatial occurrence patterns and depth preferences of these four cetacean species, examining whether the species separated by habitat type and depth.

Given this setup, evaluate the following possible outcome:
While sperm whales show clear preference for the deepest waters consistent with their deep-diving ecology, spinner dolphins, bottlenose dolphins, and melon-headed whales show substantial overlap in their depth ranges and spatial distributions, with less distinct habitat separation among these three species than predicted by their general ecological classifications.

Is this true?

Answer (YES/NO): NO